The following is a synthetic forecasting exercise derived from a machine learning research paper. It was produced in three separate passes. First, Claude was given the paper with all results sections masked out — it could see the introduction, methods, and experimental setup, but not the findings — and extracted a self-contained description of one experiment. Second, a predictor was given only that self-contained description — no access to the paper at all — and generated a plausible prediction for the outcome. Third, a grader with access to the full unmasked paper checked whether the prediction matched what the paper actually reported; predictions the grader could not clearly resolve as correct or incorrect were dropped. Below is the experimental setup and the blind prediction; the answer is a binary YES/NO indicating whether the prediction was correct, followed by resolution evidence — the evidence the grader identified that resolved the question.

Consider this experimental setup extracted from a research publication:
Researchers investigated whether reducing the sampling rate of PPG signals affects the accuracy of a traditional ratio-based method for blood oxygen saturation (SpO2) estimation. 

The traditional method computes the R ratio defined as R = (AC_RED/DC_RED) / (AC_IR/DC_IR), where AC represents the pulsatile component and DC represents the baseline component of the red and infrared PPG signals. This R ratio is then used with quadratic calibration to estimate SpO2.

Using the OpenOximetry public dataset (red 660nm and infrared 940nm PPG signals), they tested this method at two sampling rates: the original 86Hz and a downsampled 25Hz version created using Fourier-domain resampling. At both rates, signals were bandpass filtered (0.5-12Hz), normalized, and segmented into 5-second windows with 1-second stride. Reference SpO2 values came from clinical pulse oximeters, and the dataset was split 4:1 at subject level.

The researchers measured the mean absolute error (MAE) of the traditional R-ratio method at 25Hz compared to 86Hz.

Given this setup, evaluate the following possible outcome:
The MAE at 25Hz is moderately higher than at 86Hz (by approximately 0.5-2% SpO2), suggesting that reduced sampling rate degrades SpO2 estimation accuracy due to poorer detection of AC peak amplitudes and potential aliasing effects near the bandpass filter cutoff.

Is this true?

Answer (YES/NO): NO